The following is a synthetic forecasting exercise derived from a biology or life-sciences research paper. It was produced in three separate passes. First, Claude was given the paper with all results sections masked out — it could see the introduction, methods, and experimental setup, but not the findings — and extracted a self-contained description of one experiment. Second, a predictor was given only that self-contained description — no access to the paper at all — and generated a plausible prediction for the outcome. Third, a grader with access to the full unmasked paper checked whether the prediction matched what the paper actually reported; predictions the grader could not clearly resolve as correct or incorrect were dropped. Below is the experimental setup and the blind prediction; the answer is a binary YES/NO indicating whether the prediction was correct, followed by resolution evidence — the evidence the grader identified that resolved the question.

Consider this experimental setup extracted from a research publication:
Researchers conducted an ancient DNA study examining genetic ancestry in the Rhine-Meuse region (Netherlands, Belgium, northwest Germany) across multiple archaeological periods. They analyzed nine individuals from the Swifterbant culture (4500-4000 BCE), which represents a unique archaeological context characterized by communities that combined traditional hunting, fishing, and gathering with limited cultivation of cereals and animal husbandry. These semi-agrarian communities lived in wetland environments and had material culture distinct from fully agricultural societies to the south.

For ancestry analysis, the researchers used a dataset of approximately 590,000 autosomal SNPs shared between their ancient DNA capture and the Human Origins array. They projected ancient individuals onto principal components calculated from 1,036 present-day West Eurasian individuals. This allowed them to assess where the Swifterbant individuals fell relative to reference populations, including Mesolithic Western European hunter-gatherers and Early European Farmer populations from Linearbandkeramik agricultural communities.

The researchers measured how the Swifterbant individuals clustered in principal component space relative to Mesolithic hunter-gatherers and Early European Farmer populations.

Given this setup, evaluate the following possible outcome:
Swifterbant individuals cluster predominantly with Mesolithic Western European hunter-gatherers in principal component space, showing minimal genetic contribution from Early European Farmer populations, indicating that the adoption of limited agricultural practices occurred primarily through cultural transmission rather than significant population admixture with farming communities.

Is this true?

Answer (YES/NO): NO